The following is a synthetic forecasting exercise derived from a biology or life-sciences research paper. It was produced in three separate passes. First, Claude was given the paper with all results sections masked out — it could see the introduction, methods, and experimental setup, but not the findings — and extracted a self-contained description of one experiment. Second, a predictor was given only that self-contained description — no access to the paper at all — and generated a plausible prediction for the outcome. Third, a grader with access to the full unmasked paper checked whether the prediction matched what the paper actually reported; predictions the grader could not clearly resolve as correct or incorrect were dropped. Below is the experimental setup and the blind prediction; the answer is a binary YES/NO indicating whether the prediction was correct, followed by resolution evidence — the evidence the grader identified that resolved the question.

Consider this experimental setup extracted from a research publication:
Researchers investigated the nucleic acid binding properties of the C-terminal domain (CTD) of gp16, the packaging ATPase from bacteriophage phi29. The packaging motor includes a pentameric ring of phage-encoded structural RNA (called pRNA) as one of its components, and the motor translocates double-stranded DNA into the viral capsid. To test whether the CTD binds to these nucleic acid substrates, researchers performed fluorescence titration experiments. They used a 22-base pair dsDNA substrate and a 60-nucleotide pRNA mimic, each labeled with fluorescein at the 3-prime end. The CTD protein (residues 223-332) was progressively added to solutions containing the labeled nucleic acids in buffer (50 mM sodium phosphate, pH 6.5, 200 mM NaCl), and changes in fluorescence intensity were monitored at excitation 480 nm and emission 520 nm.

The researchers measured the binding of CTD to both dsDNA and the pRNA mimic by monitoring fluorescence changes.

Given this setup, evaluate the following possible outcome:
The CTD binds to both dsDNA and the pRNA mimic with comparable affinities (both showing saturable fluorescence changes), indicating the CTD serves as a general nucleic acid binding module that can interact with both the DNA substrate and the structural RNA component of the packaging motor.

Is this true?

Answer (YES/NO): YES